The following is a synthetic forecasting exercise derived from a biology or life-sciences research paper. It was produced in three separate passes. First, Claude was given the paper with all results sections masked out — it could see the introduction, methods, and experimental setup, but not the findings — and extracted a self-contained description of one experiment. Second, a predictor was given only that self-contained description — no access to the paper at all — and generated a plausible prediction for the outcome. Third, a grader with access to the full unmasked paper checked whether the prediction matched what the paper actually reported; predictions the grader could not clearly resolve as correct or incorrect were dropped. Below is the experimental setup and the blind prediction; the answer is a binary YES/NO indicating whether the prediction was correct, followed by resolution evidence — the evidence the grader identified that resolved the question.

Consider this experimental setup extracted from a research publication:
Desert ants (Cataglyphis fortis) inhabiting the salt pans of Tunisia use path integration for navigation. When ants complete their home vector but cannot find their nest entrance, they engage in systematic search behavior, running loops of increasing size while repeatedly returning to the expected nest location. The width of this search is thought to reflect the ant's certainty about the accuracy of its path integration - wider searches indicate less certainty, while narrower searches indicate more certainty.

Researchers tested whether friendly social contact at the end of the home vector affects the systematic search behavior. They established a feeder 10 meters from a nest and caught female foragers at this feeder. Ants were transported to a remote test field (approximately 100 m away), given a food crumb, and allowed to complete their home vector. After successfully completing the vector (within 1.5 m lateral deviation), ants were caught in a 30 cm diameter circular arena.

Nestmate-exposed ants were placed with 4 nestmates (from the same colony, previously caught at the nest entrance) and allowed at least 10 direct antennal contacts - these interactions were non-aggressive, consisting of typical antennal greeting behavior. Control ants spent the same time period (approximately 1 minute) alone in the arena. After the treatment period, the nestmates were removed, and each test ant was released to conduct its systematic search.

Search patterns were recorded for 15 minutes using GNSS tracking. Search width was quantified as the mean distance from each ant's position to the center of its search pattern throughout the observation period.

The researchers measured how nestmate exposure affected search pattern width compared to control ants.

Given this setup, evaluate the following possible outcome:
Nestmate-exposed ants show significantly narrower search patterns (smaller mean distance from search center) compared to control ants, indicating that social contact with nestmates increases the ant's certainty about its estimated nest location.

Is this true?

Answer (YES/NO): NO